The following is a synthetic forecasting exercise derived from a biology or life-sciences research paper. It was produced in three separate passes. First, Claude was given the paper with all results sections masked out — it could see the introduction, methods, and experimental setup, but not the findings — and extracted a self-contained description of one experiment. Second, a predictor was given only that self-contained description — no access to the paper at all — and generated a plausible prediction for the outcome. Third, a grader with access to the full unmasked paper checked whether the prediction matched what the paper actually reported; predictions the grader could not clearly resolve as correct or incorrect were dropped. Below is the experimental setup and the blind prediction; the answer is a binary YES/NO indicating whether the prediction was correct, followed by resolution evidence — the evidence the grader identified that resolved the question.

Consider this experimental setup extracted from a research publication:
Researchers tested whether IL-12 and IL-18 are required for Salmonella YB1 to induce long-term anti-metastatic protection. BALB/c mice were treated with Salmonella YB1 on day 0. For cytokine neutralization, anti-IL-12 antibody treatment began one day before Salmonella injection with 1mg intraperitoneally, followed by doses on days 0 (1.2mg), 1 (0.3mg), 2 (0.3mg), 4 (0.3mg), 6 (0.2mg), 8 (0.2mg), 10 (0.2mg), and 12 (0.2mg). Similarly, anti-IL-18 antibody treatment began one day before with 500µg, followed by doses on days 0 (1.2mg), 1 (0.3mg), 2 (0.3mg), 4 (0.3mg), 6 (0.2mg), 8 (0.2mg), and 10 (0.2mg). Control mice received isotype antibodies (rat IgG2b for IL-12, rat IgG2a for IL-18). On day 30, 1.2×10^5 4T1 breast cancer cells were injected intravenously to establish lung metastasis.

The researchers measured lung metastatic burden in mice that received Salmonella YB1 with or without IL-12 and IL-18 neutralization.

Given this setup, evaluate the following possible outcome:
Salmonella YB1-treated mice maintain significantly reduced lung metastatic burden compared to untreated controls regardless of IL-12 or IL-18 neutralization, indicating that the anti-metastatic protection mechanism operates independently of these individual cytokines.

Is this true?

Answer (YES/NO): NO